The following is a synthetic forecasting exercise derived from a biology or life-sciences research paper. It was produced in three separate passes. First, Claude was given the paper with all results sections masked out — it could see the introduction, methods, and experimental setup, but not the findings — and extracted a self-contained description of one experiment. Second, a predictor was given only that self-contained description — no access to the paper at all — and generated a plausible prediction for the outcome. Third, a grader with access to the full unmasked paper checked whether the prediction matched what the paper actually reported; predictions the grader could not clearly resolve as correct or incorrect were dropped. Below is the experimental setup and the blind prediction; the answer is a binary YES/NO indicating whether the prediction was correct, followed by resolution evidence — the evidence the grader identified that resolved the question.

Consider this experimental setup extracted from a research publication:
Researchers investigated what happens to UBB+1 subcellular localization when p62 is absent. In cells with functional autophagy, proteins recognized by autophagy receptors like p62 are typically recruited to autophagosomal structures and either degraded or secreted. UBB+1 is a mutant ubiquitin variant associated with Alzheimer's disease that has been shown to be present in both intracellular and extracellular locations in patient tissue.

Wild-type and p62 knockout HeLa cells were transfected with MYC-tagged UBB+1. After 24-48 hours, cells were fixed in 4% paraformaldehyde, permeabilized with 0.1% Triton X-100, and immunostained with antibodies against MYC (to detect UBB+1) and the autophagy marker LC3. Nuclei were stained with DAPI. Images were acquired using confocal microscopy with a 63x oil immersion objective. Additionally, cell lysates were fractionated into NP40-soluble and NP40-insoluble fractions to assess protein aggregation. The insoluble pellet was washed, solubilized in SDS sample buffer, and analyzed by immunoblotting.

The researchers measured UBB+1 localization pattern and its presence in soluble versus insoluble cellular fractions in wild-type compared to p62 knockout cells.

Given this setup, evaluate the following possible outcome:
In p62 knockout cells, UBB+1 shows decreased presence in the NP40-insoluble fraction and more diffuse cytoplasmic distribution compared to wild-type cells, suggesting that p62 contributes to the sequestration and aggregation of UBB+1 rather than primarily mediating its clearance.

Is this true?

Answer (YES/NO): NO